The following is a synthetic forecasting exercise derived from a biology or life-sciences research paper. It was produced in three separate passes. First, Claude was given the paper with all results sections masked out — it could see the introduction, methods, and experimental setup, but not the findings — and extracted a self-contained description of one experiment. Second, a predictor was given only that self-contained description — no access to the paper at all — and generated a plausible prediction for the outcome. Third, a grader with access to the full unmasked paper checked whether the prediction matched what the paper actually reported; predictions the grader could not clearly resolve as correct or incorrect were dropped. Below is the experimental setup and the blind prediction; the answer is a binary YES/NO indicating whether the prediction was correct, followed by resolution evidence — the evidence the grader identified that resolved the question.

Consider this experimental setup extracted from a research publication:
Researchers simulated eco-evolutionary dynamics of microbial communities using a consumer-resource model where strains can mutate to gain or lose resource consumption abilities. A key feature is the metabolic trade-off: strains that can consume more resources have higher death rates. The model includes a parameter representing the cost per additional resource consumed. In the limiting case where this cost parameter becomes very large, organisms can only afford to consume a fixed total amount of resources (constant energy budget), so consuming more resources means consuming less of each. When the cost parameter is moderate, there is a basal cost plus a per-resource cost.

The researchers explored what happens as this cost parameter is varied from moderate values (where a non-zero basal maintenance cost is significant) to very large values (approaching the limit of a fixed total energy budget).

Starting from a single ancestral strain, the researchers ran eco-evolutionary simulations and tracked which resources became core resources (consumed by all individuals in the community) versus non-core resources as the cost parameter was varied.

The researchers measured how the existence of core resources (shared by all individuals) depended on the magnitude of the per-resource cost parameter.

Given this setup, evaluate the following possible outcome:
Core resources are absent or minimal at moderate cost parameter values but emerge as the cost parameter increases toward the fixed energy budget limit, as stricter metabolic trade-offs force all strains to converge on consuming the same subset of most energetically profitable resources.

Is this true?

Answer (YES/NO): NO